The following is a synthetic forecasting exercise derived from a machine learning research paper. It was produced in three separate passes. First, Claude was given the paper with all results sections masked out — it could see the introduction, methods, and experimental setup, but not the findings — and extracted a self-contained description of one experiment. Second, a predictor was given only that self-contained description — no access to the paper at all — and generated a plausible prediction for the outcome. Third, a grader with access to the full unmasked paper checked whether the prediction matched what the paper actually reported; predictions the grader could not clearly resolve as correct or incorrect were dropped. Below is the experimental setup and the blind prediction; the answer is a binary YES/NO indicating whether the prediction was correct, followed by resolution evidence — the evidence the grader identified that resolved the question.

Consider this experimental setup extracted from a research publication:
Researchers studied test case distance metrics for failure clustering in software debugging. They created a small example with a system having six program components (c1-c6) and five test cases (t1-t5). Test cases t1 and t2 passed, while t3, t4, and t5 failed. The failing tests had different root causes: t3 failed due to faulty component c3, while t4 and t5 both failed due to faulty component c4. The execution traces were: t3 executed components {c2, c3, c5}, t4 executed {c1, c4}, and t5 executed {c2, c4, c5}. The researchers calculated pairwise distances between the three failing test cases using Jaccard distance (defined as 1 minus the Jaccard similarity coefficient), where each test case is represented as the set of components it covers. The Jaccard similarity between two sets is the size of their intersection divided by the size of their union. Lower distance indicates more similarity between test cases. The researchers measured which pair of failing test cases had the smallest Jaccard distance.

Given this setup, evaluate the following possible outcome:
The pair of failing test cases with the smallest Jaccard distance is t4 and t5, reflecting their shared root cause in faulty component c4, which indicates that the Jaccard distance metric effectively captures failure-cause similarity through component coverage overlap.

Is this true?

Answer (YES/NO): NO